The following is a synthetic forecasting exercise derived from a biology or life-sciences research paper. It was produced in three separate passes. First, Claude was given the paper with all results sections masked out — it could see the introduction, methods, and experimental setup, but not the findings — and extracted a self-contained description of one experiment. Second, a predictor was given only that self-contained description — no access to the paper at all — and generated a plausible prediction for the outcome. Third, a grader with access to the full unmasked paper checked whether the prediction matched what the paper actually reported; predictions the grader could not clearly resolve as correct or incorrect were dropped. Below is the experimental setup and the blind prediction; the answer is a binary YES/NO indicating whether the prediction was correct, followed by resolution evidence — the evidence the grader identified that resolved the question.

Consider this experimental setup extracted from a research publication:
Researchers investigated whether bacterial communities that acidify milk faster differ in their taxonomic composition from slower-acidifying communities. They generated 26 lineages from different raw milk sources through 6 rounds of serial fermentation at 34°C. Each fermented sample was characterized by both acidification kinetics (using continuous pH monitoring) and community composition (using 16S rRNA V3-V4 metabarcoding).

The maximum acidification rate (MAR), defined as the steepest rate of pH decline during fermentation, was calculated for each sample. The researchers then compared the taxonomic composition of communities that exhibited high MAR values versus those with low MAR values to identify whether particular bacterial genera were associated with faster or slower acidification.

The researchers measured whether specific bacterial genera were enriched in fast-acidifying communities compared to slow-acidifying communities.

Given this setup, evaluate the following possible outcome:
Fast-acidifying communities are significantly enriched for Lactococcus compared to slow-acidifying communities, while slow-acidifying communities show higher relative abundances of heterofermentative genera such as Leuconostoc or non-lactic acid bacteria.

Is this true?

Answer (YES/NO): NO